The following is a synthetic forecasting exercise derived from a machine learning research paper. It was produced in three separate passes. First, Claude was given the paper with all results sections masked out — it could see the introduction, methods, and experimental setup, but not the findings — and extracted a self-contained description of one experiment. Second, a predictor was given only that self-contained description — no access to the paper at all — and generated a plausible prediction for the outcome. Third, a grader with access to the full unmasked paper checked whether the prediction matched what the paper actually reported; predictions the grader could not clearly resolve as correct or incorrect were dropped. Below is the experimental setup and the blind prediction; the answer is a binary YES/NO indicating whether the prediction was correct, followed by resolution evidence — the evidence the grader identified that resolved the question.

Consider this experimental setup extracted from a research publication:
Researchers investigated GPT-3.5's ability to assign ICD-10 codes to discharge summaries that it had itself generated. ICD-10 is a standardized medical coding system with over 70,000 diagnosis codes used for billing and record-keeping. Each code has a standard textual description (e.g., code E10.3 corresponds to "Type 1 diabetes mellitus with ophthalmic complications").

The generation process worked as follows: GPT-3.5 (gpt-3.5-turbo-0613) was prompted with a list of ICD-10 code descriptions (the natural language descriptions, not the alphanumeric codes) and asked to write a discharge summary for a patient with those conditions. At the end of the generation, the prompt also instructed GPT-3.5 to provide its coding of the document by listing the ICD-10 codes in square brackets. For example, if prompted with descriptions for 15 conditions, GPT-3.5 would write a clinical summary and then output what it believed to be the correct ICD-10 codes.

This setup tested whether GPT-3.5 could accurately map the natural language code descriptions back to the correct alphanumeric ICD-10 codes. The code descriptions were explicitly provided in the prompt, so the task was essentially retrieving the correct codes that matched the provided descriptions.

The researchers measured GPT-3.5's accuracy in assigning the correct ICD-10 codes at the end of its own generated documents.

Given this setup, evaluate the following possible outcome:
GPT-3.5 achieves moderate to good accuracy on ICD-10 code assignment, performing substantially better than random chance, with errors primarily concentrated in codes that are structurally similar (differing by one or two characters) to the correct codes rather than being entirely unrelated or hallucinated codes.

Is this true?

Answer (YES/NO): YES